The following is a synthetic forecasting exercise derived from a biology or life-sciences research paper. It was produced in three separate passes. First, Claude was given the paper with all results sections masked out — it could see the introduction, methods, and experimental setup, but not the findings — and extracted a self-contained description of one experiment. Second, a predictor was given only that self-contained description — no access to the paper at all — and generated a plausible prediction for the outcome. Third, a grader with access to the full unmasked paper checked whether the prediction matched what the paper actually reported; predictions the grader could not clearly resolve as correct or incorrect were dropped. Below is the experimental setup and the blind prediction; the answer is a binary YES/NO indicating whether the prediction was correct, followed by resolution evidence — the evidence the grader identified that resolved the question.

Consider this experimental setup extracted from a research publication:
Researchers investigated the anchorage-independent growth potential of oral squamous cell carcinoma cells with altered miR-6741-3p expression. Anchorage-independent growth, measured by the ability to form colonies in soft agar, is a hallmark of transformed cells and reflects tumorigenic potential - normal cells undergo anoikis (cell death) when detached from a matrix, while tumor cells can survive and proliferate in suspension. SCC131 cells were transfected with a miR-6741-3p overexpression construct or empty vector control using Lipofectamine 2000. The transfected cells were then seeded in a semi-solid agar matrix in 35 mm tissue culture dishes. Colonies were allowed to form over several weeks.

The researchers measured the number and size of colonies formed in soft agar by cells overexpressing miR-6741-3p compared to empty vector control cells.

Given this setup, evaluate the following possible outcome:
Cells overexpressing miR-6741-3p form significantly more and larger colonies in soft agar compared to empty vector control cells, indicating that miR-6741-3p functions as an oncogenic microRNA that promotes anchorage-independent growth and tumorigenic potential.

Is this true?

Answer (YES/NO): NO